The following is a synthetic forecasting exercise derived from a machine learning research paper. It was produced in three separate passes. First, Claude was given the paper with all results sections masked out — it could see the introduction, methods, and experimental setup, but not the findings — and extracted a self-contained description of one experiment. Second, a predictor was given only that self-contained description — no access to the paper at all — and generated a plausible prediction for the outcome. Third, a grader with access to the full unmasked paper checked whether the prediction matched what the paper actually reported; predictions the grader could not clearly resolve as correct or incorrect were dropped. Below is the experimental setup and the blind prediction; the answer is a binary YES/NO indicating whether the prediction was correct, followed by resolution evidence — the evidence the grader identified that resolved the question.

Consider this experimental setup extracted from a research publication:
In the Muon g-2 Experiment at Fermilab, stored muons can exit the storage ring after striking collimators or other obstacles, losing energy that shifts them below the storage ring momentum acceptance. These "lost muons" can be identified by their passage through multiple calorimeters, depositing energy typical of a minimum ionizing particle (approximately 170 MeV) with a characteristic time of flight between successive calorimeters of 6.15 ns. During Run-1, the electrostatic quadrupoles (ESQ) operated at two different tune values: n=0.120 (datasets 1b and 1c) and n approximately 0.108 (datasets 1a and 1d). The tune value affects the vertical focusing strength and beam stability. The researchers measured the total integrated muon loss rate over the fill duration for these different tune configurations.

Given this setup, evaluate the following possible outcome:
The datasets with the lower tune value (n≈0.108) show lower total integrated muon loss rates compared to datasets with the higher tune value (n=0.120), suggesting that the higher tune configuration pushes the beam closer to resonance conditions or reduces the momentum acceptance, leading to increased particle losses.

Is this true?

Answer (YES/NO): NO